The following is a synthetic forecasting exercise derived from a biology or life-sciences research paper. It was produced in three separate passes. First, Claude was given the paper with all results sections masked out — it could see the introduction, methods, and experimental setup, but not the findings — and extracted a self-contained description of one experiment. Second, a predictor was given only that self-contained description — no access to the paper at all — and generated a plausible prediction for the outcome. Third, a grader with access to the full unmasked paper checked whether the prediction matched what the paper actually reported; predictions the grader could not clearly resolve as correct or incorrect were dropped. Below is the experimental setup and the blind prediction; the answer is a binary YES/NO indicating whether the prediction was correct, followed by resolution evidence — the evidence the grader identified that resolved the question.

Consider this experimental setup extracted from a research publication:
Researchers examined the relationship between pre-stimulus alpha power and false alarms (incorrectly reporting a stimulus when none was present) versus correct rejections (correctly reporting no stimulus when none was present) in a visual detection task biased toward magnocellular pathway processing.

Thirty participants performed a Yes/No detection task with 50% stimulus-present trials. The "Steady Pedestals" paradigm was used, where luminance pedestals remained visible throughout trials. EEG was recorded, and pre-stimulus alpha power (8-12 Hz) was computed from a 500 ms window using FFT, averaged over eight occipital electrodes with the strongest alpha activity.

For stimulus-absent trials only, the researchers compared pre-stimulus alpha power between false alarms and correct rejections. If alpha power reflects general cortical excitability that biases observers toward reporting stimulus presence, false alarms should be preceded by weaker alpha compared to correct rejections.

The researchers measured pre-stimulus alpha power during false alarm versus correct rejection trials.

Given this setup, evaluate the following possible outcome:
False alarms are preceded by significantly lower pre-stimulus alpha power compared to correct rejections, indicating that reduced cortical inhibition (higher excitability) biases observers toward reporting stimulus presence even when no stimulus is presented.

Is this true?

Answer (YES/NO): NO